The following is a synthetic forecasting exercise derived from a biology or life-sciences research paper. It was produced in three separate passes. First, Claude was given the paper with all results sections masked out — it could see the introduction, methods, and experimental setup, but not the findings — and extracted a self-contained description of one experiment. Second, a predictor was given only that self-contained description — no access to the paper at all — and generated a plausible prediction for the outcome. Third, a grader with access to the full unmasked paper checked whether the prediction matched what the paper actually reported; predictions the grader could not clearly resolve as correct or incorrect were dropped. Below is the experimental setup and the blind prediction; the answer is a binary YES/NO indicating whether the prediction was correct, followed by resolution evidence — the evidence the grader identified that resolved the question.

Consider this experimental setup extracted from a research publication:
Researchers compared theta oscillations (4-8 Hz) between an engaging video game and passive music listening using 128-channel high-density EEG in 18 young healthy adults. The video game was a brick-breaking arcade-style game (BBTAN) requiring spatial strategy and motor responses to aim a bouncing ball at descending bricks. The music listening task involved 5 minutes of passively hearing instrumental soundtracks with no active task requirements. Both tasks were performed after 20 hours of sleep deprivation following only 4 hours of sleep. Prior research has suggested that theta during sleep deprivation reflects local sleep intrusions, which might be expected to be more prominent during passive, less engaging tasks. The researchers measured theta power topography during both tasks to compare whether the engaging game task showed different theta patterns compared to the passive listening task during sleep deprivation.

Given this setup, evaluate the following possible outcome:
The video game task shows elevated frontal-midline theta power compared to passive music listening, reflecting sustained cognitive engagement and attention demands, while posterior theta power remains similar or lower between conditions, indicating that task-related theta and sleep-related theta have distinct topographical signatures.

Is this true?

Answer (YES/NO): YES